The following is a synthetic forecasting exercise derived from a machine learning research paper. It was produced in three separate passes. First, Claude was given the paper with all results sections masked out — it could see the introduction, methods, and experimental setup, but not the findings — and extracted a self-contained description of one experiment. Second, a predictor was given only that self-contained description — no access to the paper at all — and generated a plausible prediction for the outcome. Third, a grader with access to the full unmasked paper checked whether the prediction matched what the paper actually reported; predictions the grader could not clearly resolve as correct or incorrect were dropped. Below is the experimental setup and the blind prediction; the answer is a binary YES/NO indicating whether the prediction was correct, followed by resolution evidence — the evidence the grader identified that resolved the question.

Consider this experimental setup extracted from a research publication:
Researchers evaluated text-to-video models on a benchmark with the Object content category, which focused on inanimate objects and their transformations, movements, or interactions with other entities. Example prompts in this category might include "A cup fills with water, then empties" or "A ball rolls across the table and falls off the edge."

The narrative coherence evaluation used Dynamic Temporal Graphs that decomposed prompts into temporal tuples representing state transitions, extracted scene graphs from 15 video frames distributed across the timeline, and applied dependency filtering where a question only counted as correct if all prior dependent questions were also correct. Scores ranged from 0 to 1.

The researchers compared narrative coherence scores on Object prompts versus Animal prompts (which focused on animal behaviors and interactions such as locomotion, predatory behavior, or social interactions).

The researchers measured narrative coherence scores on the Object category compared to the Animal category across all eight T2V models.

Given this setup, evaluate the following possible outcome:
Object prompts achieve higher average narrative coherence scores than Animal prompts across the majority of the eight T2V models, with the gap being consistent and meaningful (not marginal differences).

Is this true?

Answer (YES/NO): NO